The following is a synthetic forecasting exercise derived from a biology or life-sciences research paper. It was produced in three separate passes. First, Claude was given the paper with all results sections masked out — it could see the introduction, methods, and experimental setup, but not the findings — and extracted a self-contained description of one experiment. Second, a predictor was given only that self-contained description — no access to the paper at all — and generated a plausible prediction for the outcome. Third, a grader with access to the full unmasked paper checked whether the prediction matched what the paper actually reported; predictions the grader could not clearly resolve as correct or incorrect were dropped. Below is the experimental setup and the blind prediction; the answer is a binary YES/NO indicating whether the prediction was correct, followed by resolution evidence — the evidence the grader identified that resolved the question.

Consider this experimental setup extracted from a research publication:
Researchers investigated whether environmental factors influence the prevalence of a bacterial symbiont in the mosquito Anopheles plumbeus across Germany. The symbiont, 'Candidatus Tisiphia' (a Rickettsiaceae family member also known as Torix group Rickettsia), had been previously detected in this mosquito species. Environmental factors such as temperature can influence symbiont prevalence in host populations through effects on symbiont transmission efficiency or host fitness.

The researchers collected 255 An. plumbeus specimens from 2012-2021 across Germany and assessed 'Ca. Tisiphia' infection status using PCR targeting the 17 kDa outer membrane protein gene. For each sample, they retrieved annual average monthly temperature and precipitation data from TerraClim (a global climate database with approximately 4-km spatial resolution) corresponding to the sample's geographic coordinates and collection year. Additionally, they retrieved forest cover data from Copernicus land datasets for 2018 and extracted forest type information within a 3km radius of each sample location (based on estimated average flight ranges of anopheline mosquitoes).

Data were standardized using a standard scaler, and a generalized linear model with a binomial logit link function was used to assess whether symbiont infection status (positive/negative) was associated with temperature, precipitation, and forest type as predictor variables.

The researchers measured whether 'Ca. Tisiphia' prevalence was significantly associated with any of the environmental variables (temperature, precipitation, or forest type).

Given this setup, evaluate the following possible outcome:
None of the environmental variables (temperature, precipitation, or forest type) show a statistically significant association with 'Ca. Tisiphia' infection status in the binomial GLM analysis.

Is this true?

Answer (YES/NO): NO